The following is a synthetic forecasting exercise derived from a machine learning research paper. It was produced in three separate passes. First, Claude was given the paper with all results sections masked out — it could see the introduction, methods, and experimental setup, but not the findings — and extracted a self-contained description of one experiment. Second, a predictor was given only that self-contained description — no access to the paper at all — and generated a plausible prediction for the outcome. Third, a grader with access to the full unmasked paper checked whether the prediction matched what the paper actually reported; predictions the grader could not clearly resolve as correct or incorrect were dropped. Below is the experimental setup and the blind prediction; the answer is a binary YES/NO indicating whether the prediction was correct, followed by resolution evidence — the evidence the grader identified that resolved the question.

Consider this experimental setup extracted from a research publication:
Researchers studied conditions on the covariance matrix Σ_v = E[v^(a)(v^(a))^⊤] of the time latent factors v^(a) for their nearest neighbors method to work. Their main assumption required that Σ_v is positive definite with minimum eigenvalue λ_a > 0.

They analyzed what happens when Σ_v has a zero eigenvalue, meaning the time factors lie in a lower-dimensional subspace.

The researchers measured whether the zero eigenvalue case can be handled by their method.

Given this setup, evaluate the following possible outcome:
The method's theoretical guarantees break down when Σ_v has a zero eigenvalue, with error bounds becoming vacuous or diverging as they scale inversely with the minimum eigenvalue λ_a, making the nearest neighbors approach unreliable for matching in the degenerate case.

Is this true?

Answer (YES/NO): NO